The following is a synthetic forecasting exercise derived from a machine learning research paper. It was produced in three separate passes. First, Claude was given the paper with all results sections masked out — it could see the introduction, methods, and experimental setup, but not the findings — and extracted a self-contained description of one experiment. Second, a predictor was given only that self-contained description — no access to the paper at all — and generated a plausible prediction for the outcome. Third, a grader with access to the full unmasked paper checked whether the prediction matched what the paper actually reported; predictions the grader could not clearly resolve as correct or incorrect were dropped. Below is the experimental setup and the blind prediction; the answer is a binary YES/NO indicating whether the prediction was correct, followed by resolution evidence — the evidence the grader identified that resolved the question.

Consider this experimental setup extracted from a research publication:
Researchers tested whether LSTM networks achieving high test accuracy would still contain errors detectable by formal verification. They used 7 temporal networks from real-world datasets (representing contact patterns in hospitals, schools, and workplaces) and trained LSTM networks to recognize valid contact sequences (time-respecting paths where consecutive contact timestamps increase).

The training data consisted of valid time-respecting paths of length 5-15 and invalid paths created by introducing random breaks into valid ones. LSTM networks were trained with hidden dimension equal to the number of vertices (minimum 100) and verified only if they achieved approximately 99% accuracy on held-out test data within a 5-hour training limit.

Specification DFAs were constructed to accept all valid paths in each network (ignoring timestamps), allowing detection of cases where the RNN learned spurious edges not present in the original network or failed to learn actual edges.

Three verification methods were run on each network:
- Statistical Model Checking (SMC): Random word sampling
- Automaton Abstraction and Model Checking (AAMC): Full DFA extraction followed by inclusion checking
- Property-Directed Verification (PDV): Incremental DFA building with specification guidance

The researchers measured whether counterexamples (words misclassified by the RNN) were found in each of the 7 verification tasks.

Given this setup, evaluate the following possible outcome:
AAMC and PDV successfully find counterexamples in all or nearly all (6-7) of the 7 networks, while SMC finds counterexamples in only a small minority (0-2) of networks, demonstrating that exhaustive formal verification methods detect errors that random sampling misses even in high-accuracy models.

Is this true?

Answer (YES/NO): NO